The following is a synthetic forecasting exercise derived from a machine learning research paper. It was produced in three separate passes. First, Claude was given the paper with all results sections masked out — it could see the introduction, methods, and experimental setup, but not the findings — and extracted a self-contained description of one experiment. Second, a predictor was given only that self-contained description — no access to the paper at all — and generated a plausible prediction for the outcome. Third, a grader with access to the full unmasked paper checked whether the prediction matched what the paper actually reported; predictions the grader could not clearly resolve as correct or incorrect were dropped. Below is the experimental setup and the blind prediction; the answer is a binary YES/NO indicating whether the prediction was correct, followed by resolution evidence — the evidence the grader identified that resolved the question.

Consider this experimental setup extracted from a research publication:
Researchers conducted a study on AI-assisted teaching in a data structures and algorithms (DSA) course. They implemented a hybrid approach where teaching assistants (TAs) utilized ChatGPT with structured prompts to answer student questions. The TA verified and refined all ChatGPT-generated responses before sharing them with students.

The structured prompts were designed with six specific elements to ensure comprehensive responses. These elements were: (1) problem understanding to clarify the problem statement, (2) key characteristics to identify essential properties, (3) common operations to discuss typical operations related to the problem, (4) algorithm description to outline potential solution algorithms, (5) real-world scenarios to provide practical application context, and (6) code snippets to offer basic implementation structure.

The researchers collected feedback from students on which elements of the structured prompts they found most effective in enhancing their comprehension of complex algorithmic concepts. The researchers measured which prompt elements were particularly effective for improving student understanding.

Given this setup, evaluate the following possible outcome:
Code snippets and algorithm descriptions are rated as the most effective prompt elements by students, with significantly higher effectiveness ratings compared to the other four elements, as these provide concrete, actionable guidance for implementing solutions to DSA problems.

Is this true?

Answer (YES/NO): NO